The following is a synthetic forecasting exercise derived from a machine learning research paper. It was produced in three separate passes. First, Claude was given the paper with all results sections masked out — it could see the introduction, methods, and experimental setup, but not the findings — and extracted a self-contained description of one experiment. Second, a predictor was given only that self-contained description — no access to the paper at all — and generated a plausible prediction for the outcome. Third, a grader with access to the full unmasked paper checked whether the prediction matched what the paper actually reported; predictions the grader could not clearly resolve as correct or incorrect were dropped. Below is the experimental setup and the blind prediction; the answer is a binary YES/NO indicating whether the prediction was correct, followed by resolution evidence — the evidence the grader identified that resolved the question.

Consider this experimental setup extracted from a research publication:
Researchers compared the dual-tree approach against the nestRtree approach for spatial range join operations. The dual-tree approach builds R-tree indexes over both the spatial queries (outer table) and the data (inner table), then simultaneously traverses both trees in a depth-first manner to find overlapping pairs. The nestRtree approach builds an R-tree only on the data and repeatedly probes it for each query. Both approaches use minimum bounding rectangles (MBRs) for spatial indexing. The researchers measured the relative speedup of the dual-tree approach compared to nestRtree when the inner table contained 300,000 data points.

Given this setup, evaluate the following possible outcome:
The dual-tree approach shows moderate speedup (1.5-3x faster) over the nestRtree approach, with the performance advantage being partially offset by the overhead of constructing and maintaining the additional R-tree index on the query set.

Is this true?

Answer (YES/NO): NO